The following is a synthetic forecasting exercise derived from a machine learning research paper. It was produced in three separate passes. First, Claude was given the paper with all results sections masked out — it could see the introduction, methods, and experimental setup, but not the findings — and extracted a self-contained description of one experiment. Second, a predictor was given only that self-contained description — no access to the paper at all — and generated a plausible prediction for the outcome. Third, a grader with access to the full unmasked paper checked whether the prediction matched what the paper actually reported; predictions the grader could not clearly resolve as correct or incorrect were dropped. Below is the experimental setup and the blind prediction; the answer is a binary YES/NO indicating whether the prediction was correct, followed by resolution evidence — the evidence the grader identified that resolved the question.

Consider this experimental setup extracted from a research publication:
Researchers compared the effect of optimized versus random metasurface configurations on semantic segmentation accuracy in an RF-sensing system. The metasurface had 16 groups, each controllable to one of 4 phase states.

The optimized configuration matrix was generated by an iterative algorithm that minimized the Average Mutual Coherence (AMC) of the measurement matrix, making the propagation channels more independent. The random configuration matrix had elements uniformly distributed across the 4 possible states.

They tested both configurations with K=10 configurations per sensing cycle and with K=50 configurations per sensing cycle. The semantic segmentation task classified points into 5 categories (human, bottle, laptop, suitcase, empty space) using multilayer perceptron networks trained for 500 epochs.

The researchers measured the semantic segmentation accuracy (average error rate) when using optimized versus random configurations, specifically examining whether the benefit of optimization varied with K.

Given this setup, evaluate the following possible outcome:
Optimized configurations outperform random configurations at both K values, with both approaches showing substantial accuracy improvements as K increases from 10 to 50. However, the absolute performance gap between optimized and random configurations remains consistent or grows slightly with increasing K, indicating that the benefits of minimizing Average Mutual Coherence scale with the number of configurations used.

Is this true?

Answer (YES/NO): NO